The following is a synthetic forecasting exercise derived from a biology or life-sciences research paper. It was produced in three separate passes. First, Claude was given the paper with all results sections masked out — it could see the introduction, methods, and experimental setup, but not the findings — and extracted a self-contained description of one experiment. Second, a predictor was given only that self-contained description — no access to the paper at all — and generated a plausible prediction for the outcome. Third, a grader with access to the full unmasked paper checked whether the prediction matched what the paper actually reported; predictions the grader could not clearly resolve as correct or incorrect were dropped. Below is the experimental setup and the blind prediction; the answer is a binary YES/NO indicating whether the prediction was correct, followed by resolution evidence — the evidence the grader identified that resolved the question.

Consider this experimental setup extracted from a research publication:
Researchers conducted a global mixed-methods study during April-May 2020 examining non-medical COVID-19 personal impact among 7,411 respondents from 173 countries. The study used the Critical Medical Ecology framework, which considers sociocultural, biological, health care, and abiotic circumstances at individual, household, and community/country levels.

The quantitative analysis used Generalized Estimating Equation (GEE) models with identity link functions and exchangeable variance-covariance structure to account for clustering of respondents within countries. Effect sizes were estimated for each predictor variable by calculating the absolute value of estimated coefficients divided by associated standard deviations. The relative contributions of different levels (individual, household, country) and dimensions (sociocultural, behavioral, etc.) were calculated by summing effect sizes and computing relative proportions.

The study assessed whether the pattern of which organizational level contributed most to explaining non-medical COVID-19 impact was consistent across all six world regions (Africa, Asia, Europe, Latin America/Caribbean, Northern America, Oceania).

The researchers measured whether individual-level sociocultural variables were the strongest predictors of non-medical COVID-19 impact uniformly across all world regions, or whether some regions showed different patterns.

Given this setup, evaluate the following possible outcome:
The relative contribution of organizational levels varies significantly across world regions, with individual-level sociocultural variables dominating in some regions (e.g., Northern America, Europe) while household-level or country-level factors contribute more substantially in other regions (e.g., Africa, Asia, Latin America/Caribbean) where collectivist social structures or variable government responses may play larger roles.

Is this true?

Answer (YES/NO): NO